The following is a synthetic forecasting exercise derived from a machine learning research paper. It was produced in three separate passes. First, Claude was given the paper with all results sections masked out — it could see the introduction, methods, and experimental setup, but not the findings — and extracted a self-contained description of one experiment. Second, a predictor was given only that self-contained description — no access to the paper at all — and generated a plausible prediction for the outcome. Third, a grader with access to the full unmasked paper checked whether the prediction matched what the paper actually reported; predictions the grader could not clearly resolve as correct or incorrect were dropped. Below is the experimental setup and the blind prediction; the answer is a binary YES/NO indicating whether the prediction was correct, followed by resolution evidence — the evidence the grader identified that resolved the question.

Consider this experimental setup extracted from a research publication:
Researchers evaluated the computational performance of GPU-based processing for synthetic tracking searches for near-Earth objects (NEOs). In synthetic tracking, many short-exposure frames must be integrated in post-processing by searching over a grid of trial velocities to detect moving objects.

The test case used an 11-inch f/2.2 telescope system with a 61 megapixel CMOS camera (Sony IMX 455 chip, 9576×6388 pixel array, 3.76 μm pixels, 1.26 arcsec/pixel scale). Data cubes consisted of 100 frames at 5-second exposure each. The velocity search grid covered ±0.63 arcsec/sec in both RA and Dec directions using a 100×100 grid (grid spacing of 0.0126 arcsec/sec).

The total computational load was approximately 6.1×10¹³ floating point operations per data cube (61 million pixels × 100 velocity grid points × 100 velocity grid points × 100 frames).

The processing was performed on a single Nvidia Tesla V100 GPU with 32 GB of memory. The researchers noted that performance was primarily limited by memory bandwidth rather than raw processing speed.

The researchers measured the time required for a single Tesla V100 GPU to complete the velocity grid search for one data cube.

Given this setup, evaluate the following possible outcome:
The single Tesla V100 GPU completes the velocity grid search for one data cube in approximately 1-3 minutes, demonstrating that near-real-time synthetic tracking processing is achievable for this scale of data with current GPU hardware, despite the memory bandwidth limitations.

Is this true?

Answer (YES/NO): NO